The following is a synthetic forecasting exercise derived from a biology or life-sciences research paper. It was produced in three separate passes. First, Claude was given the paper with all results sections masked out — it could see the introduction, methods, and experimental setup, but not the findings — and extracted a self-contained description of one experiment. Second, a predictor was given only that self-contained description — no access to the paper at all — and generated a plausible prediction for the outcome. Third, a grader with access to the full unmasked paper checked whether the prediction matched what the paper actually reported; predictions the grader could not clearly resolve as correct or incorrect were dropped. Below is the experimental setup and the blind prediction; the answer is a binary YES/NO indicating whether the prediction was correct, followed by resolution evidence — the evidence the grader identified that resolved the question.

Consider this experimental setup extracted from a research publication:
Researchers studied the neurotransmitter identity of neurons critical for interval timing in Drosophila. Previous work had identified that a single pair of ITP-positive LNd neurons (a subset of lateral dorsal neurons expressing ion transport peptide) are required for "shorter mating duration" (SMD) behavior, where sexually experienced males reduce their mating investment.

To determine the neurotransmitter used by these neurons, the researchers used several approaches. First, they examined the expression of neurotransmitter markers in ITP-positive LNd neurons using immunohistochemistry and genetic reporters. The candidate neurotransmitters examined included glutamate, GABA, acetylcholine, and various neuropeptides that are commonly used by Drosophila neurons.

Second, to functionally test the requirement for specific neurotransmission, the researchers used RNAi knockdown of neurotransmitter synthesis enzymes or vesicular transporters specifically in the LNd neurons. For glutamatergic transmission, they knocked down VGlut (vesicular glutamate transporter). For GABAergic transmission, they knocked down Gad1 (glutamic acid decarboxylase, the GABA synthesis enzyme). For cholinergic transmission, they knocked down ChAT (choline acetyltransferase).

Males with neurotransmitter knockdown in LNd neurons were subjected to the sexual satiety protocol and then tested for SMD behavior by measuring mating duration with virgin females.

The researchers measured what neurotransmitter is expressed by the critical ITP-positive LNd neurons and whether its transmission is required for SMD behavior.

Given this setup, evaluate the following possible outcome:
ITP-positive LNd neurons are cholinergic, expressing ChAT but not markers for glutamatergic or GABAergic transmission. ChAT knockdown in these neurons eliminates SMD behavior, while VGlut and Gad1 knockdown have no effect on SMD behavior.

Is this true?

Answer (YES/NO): NO